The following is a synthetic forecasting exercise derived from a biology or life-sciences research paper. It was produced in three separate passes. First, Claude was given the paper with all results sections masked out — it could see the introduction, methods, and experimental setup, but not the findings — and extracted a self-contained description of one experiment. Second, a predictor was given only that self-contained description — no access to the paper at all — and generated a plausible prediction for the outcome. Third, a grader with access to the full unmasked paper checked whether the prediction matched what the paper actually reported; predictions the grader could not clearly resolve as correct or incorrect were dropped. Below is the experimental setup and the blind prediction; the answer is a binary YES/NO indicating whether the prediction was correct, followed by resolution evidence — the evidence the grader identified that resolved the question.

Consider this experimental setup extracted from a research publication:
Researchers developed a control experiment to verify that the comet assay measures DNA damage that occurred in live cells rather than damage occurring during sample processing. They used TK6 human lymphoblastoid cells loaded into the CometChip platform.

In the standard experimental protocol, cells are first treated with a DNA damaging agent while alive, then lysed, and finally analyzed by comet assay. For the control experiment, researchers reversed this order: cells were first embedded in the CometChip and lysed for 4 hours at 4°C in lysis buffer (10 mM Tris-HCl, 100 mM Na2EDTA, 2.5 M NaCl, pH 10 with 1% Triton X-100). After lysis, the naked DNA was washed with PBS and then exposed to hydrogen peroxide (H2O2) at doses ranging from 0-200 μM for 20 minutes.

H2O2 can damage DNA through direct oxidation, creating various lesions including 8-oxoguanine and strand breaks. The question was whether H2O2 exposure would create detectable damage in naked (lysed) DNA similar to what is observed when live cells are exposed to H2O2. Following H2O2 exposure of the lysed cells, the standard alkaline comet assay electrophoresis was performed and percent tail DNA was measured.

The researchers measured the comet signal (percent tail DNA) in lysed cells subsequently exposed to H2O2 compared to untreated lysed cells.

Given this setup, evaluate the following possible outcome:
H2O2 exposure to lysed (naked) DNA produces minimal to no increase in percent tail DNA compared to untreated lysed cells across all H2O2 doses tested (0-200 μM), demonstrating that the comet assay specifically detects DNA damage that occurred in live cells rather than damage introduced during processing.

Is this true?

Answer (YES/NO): YES